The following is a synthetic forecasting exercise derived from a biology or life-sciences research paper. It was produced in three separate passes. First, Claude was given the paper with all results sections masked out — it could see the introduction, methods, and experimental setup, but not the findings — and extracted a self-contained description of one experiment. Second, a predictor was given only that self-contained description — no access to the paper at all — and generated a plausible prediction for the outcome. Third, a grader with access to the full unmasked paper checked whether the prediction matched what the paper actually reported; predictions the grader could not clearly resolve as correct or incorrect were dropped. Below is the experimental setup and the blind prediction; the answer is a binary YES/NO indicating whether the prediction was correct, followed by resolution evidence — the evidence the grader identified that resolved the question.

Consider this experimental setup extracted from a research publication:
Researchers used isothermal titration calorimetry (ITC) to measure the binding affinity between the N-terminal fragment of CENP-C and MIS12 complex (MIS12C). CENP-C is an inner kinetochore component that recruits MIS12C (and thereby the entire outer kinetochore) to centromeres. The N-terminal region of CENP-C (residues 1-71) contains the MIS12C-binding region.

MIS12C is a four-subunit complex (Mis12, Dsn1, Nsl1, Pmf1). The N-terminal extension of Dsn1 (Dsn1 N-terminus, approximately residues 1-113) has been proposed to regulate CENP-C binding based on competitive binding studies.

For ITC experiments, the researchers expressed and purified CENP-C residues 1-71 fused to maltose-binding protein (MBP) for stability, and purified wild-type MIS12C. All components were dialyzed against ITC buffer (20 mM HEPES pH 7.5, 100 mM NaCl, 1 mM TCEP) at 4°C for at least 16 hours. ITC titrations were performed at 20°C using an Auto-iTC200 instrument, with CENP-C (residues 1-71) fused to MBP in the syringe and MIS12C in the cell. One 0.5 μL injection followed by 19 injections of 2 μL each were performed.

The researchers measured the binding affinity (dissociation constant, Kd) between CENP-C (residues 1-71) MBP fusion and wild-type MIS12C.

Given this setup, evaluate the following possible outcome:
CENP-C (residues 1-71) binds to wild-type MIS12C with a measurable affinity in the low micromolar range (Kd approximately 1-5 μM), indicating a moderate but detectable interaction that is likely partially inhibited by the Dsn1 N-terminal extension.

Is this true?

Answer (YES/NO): NO